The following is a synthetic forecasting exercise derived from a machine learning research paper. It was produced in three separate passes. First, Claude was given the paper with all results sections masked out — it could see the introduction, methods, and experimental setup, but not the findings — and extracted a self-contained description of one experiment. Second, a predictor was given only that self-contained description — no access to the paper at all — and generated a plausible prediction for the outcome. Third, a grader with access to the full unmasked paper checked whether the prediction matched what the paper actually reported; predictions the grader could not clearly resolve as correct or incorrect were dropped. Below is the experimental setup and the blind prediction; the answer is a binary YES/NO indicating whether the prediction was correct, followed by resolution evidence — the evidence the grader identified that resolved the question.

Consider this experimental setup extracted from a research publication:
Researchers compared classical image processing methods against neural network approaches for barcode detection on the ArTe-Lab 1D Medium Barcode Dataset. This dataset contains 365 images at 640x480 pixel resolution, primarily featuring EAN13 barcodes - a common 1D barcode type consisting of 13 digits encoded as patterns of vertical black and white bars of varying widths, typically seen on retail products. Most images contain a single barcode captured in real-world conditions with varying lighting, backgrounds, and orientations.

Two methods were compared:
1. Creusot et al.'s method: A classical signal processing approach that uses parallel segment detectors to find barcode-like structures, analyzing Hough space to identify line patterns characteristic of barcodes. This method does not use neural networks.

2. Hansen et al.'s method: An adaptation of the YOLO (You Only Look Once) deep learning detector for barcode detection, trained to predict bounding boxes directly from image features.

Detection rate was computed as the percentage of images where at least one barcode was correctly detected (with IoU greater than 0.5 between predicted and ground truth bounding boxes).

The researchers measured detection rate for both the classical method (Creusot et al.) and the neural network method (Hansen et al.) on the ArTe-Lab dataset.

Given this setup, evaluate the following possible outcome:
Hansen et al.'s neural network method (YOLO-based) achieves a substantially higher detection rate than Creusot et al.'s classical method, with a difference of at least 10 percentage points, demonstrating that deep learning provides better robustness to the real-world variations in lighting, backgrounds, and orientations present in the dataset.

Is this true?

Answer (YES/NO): NO